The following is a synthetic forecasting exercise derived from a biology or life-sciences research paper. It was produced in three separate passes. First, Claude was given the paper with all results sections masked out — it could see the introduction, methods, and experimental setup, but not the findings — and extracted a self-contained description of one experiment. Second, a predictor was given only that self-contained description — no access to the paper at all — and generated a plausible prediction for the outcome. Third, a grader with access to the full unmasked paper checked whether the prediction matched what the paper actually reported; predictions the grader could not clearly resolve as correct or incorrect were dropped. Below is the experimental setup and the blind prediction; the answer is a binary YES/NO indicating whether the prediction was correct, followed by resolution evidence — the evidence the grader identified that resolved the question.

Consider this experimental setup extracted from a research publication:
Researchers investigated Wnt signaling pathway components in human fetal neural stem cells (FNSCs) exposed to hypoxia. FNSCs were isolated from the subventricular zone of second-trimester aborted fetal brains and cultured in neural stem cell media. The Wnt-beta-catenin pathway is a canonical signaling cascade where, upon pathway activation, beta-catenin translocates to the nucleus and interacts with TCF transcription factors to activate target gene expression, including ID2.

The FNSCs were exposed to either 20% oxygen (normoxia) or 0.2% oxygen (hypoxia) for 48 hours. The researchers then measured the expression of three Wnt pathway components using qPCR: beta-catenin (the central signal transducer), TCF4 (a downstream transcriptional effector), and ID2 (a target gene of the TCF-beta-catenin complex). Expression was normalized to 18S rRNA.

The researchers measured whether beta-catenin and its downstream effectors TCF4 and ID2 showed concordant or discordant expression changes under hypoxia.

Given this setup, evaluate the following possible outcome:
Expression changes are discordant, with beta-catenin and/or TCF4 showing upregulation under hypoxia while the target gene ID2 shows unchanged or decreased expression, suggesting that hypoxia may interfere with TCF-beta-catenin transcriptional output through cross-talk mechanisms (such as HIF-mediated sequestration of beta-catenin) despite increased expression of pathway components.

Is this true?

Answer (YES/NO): NO